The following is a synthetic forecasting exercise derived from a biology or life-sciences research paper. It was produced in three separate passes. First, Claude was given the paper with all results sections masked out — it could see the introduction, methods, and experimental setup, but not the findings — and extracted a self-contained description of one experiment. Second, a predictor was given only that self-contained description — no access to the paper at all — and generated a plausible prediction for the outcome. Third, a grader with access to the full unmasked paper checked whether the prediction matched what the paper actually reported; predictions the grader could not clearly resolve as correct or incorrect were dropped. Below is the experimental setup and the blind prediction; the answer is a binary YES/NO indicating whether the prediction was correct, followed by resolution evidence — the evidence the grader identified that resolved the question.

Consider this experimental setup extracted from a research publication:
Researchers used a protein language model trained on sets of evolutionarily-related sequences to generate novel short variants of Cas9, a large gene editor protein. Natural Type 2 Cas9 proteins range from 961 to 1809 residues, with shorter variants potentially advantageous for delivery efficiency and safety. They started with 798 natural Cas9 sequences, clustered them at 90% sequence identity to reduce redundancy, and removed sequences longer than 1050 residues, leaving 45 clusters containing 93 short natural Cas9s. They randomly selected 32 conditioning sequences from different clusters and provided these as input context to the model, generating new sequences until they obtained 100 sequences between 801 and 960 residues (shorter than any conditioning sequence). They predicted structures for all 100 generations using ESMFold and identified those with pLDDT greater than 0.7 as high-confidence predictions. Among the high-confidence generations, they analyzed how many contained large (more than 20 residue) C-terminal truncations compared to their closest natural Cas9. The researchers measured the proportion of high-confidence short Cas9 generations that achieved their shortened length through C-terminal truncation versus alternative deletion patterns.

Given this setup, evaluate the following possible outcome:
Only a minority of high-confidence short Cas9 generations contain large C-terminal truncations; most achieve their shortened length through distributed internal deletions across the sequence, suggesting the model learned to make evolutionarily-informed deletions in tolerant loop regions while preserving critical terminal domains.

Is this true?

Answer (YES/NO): NO